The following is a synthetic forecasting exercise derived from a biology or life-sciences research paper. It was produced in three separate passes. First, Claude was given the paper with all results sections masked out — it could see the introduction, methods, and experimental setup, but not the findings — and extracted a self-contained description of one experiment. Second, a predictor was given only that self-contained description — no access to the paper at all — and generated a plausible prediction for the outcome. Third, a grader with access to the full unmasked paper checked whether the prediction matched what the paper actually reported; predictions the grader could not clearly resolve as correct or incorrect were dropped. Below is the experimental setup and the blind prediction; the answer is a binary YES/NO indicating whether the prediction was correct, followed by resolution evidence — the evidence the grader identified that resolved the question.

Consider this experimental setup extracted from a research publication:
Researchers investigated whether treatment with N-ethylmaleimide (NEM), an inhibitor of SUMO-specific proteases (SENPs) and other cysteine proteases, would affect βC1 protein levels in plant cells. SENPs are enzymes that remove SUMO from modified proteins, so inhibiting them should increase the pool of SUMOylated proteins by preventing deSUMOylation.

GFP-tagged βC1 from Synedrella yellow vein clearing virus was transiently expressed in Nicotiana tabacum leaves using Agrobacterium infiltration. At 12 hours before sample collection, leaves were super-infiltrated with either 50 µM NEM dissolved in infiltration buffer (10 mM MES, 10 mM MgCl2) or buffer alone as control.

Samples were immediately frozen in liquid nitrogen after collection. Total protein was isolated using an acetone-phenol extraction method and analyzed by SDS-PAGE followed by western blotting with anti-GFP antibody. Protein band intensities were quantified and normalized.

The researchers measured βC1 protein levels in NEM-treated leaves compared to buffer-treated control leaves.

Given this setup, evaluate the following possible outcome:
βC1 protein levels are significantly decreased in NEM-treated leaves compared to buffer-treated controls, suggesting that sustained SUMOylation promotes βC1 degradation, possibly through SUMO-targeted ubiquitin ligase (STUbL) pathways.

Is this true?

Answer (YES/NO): NO